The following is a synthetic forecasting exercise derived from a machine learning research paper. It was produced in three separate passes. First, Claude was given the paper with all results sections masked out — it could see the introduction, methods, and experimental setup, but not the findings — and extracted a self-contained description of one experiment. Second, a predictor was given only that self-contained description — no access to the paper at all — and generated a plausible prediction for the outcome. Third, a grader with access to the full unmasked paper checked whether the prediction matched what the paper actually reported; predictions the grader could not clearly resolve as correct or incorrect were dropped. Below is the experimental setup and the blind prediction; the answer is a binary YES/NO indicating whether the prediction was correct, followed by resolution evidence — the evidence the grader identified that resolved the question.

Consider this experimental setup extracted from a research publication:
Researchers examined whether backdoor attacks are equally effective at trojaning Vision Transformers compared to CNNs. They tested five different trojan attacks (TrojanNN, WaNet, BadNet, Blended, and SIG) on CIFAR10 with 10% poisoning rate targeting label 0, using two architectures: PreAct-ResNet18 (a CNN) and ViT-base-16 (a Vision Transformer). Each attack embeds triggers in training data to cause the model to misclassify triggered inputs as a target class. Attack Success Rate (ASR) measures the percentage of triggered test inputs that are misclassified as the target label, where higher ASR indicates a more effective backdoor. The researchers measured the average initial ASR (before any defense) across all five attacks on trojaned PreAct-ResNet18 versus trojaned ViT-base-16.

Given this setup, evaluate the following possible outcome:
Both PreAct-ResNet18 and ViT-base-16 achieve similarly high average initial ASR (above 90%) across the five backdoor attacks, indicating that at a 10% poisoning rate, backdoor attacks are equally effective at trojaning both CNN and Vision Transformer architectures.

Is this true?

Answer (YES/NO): NO